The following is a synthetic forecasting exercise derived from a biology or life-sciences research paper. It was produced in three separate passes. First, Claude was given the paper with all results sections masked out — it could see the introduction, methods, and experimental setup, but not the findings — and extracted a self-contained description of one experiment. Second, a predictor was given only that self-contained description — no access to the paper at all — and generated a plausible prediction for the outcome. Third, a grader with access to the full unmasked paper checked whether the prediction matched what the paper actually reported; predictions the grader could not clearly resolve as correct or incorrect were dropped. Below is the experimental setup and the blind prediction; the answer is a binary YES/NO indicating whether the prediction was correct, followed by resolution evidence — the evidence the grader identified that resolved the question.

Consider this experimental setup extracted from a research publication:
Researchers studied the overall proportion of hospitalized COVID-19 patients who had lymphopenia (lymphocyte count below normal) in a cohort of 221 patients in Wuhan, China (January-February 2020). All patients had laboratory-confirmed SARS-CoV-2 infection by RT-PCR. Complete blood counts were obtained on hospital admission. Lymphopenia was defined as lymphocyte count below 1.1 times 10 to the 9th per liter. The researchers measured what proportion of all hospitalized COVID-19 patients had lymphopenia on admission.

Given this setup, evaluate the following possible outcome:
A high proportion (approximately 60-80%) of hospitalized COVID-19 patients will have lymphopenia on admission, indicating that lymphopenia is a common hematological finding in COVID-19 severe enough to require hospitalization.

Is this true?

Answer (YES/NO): YES